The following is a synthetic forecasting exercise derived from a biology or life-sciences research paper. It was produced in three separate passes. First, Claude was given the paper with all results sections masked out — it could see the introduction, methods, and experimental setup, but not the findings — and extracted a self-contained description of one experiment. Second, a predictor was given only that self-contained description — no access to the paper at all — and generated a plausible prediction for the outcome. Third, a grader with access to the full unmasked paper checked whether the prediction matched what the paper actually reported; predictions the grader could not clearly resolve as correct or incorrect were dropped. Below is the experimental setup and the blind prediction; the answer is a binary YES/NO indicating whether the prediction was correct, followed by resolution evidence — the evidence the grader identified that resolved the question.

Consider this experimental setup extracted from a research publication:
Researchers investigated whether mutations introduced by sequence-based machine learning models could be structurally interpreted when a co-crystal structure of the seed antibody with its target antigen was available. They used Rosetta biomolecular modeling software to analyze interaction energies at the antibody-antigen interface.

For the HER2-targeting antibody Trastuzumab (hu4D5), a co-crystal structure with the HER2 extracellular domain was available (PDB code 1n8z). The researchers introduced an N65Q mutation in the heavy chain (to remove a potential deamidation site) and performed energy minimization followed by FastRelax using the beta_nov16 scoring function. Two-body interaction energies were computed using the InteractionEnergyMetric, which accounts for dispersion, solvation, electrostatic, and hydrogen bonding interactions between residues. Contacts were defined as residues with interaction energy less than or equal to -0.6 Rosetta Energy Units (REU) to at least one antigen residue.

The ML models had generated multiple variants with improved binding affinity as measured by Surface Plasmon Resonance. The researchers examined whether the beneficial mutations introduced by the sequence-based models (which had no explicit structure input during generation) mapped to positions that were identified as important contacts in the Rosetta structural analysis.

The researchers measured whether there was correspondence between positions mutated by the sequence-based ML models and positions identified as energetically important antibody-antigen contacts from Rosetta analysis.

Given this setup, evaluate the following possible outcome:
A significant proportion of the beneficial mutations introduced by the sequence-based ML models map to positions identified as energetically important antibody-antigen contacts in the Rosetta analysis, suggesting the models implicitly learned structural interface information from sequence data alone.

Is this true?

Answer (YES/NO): NO